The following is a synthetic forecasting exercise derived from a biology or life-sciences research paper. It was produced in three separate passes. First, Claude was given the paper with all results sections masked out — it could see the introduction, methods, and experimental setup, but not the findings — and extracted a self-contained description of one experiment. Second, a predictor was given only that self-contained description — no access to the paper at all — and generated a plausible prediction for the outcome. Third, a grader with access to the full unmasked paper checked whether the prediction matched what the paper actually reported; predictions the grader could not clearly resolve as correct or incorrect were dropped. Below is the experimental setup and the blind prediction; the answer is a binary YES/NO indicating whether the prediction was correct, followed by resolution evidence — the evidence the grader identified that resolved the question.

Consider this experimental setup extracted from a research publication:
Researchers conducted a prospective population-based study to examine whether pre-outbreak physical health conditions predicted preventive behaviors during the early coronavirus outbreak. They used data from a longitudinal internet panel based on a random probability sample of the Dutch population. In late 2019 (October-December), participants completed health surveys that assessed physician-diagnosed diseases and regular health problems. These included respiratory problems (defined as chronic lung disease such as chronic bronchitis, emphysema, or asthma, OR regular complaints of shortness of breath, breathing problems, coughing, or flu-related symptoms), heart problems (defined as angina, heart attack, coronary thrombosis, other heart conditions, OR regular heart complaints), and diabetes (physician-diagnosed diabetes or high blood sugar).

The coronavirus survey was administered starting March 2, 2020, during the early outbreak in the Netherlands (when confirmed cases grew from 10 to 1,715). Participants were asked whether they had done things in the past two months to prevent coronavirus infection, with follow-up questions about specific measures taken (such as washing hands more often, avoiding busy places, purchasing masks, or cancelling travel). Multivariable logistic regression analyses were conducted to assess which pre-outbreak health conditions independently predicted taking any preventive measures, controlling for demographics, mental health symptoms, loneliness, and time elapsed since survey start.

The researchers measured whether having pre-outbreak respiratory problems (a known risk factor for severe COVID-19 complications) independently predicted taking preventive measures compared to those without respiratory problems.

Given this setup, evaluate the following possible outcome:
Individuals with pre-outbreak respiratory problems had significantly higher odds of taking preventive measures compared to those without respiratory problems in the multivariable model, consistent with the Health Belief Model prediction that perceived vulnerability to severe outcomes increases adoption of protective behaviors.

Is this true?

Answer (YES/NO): NO